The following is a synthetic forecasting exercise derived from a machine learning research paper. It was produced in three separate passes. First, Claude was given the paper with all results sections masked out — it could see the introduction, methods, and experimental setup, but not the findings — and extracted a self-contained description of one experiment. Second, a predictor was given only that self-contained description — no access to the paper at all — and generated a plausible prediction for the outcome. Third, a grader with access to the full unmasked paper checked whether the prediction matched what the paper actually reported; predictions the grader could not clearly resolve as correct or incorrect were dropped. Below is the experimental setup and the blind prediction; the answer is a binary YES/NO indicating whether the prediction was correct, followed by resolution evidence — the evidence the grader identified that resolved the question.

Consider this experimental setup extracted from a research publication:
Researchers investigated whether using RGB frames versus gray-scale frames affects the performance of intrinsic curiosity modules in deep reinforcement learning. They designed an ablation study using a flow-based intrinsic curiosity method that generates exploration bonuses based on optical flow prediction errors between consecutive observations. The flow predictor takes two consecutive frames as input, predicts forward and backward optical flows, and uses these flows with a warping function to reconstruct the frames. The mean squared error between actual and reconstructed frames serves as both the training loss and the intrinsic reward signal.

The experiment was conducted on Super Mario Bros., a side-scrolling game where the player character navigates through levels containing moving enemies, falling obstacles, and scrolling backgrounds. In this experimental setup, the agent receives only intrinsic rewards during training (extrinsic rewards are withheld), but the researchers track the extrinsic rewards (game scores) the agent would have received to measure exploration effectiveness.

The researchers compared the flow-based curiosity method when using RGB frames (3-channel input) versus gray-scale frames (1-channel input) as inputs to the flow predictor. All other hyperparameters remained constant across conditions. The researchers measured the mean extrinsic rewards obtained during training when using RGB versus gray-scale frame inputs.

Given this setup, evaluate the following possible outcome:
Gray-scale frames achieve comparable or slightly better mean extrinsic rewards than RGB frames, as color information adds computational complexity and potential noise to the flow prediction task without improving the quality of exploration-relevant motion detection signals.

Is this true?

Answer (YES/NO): NO